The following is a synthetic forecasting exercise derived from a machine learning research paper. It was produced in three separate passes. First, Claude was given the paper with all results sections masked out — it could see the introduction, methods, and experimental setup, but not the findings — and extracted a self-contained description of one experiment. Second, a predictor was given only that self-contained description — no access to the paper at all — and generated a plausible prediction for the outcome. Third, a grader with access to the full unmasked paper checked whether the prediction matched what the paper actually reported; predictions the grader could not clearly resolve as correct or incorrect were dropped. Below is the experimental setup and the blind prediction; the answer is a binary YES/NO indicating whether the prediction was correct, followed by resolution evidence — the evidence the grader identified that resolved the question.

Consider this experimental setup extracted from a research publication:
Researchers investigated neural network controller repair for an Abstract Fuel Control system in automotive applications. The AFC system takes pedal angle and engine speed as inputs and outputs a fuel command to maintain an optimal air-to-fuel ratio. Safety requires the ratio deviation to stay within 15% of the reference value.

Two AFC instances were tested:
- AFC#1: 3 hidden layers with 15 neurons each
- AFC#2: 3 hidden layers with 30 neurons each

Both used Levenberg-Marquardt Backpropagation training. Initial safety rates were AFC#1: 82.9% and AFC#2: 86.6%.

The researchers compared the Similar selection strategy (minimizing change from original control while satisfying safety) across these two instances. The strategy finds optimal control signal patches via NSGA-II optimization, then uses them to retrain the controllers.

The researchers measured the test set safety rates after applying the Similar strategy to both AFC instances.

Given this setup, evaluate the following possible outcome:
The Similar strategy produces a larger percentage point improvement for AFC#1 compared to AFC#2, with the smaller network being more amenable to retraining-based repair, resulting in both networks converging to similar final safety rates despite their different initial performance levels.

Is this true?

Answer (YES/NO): NO